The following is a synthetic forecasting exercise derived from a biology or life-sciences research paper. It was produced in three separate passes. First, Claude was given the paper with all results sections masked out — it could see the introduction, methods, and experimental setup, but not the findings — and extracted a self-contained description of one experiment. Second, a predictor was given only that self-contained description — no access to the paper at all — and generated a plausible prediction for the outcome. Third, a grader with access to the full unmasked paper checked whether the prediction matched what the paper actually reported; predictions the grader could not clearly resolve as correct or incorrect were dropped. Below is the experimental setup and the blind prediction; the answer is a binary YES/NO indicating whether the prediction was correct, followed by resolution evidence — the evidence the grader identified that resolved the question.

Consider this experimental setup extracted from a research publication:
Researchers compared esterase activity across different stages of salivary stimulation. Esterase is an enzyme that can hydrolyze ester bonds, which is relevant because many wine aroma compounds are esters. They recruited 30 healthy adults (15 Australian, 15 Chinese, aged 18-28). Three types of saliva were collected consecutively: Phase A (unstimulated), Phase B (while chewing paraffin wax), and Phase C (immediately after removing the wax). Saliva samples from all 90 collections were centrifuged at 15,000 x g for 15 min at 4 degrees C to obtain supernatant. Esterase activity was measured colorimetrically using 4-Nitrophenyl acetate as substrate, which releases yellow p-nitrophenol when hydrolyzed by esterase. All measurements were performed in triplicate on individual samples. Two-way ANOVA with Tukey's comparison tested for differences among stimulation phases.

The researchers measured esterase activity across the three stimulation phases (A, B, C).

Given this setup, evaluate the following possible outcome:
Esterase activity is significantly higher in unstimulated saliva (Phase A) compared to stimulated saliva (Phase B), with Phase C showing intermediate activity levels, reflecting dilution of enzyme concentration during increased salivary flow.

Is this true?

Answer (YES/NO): NO